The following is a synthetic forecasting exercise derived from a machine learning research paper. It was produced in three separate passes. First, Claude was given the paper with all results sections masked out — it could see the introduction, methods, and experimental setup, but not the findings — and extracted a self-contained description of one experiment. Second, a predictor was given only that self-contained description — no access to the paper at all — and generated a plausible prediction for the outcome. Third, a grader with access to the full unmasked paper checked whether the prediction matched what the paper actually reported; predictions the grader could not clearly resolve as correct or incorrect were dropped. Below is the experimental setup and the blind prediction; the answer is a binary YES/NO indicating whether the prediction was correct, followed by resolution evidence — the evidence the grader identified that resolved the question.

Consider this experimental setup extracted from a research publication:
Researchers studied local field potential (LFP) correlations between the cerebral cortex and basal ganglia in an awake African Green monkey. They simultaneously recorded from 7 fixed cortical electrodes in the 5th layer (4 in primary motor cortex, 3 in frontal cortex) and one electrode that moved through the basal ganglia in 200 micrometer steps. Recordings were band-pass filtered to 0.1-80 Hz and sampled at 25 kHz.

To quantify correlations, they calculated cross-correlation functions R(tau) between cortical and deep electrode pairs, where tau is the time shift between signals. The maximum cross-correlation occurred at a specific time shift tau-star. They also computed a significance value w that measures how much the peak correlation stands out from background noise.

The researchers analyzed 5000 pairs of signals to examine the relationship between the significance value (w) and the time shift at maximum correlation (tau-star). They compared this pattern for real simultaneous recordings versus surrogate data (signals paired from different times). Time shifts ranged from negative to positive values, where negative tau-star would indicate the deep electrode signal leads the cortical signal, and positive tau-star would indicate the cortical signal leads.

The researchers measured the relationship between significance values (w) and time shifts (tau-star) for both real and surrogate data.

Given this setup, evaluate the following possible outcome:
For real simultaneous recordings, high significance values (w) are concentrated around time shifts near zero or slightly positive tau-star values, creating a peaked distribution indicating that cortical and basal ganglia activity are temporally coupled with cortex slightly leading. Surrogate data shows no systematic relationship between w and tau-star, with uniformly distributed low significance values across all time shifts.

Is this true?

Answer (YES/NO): YES